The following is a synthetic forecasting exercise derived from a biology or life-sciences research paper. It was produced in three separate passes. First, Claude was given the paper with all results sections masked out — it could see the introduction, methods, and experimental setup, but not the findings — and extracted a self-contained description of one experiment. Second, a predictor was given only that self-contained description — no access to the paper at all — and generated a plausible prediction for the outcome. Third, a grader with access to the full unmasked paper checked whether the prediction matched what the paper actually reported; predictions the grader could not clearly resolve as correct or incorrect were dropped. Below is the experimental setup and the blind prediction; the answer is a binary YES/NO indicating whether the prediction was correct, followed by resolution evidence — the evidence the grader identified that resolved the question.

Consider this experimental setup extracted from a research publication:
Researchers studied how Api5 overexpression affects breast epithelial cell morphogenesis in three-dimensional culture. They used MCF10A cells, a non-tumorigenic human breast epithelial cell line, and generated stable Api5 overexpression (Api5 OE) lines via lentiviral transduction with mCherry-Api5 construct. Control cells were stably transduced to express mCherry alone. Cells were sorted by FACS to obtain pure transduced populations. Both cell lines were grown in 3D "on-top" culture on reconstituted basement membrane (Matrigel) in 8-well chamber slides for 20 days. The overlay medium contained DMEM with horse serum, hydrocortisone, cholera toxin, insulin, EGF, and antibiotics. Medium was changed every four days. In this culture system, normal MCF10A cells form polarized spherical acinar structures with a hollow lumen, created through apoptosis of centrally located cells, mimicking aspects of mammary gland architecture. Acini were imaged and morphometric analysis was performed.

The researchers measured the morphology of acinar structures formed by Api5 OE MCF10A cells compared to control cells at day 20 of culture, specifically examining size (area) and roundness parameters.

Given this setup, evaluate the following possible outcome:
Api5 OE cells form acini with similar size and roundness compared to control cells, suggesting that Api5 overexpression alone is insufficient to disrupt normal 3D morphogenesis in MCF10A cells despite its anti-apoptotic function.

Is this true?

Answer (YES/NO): NO